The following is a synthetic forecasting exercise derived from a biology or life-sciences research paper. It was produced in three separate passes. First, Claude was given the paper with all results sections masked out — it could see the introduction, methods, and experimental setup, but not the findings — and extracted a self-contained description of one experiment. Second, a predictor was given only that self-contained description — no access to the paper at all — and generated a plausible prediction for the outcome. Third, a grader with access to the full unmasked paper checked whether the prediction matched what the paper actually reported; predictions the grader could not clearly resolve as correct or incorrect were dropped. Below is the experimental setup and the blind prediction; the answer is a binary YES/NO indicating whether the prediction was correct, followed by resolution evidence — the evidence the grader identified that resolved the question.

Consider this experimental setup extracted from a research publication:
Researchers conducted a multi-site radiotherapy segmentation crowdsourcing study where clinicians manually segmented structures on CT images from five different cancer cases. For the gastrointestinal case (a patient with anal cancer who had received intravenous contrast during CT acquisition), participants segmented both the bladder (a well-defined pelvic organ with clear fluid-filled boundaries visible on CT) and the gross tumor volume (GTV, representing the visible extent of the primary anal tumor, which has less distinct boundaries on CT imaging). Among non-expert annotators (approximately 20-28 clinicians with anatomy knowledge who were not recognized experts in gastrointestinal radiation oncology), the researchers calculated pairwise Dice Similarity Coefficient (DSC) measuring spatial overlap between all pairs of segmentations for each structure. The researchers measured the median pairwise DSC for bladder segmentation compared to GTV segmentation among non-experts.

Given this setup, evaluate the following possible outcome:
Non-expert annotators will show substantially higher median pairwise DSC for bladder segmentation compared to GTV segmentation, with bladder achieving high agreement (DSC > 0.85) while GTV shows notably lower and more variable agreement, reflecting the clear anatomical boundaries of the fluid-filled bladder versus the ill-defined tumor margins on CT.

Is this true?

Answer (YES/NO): YES